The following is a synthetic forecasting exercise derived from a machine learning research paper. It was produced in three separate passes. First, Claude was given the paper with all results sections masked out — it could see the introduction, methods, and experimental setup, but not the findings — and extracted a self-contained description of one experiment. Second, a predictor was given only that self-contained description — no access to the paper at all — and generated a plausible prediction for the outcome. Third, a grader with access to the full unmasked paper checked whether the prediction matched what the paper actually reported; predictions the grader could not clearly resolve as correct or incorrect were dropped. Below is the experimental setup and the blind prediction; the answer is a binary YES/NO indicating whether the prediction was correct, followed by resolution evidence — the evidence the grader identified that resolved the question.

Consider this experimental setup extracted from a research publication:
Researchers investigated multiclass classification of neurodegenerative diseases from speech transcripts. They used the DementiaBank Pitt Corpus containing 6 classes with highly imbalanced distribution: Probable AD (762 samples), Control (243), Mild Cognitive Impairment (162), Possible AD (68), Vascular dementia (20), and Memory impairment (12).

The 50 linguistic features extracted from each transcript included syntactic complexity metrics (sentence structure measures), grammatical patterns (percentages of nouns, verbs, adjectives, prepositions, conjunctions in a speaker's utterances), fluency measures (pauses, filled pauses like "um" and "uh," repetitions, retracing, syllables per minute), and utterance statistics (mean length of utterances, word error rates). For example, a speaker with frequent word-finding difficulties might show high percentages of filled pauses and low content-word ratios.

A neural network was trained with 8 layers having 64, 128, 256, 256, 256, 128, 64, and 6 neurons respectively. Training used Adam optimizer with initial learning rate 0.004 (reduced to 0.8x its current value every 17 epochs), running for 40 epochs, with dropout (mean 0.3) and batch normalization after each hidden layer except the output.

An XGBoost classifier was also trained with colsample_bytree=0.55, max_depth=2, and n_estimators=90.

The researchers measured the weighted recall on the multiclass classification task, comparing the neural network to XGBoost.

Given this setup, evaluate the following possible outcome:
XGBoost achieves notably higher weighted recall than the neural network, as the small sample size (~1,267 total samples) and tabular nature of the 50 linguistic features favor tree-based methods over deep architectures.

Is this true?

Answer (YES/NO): NO